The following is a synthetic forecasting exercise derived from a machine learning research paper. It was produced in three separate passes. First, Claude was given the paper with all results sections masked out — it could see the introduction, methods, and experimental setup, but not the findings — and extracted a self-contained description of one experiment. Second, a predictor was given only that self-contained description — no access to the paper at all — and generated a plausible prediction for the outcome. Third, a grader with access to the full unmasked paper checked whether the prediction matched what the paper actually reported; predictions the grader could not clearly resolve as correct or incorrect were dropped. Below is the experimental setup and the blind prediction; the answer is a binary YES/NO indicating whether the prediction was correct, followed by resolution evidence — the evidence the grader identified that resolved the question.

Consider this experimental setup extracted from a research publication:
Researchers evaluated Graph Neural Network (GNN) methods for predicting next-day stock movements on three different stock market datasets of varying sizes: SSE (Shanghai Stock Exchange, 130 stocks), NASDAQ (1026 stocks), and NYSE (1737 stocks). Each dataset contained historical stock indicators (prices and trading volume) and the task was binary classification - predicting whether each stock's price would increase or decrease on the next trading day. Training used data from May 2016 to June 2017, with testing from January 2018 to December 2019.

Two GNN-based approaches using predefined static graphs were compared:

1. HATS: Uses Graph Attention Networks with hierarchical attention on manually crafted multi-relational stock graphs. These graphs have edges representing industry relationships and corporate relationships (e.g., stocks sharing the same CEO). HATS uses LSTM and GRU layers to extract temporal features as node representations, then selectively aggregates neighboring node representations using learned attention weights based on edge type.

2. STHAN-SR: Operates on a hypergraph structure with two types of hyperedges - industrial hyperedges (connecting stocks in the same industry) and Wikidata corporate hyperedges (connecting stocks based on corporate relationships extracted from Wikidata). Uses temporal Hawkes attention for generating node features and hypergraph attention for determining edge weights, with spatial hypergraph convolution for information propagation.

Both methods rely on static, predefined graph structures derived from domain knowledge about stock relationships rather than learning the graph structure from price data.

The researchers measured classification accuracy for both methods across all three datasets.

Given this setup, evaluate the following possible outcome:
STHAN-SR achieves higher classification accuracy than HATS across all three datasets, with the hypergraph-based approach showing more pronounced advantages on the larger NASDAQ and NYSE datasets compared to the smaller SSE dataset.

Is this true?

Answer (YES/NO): YES